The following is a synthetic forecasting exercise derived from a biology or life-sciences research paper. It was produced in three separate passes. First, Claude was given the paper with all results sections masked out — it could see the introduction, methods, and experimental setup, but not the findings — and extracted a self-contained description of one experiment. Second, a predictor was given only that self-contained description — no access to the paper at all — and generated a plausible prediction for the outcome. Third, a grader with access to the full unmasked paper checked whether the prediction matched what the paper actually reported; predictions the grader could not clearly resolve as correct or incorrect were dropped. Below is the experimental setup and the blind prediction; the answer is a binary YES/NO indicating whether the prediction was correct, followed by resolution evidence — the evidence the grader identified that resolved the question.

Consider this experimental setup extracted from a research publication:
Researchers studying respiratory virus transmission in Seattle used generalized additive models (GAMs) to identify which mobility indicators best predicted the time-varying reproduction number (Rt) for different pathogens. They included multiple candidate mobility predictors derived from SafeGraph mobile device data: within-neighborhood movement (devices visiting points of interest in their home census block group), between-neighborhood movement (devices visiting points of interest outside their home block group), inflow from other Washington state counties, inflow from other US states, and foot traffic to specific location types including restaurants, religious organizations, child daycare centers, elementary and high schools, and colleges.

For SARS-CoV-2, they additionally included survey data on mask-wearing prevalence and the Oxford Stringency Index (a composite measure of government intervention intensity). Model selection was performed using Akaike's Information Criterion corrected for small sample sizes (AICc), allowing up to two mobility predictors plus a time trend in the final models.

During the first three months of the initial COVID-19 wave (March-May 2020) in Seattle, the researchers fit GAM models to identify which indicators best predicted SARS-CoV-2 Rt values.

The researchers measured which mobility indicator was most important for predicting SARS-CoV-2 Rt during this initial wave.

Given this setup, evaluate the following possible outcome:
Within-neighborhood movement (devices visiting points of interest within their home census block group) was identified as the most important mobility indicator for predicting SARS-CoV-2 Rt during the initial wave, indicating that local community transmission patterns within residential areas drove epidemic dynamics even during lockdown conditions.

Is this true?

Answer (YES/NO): NO